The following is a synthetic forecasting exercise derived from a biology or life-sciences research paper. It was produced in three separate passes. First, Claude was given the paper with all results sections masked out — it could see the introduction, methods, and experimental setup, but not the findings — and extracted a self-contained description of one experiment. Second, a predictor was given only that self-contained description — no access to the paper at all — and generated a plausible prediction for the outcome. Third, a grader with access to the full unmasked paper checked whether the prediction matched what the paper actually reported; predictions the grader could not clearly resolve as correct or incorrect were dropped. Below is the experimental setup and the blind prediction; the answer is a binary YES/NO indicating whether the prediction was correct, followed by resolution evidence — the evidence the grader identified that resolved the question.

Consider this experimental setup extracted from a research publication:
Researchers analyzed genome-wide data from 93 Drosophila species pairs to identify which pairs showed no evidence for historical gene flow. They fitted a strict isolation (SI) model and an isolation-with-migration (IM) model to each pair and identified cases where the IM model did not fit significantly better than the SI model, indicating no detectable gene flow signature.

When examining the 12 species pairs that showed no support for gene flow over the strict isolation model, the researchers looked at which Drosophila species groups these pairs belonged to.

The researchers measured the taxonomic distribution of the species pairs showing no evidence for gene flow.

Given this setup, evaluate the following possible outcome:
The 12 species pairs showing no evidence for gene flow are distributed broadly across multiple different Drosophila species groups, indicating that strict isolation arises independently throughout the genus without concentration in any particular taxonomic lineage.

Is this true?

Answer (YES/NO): NO